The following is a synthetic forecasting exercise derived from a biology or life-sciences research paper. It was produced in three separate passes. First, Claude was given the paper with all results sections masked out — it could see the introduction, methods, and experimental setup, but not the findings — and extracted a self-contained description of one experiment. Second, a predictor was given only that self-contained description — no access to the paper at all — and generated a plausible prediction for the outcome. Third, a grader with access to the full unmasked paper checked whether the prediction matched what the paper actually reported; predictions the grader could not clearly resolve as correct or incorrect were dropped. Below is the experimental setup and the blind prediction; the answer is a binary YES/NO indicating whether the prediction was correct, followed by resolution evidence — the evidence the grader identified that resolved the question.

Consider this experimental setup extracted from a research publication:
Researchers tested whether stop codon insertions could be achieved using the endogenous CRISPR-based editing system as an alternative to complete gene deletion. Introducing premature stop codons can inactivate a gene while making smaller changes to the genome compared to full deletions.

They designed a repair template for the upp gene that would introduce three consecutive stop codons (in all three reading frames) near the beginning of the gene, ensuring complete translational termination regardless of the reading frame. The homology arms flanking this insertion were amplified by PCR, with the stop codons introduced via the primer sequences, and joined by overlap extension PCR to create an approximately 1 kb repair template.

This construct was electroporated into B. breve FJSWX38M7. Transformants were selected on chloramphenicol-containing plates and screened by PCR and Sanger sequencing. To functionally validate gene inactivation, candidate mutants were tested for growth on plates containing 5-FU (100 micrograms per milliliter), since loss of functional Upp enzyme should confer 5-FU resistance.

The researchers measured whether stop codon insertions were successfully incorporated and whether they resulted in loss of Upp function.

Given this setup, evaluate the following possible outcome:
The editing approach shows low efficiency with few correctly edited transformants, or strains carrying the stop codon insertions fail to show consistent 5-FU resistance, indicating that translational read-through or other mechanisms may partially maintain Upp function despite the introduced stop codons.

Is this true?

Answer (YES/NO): NO